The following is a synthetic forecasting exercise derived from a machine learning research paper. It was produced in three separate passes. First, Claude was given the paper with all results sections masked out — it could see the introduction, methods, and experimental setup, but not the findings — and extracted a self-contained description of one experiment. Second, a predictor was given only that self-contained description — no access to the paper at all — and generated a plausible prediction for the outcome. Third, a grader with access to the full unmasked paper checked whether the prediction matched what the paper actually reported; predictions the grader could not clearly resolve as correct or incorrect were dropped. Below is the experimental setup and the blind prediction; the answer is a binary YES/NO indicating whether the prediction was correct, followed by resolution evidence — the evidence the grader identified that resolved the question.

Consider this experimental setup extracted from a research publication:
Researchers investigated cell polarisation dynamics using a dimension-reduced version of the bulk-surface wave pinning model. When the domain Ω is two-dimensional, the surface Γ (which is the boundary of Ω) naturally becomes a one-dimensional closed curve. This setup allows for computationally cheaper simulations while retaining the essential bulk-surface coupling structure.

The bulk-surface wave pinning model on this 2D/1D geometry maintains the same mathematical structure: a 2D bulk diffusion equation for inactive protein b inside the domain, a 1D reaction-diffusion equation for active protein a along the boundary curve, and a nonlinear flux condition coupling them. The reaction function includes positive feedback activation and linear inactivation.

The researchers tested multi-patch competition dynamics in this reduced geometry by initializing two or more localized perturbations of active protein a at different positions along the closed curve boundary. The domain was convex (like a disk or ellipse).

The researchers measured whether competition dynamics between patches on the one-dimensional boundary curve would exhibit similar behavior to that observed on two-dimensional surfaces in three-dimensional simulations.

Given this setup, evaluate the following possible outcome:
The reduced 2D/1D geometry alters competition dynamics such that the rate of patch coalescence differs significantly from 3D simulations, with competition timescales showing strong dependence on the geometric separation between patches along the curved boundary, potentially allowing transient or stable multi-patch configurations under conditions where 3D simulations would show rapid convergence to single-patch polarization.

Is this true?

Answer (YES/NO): NO